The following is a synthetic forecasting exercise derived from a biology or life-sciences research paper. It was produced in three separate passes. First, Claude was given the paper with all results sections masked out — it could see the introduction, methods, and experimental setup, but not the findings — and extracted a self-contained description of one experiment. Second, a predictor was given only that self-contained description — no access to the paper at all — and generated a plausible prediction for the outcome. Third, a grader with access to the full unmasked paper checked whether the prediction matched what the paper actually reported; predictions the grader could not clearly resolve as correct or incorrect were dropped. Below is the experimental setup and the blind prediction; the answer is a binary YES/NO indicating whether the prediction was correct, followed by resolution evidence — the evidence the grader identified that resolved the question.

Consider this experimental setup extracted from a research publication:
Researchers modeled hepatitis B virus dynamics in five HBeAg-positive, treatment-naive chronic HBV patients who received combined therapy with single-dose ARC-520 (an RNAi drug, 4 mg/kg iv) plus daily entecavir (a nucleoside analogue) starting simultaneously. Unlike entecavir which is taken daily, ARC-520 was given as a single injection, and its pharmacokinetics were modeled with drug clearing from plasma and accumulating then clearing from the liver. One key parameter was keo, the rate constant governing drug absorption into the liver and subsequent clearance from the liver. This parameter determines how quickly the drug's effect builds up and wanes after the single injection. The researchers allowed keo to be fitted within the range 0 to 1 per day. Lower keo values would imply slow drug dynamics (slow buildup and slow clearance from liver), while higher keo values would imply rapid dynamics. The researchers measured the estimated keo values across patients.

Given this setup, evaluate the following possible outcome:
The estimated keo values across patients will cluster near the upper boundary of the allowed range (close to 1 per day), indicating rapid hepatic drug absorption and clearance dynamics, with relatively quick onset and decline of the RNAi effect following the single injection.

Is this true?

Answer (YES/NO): NO